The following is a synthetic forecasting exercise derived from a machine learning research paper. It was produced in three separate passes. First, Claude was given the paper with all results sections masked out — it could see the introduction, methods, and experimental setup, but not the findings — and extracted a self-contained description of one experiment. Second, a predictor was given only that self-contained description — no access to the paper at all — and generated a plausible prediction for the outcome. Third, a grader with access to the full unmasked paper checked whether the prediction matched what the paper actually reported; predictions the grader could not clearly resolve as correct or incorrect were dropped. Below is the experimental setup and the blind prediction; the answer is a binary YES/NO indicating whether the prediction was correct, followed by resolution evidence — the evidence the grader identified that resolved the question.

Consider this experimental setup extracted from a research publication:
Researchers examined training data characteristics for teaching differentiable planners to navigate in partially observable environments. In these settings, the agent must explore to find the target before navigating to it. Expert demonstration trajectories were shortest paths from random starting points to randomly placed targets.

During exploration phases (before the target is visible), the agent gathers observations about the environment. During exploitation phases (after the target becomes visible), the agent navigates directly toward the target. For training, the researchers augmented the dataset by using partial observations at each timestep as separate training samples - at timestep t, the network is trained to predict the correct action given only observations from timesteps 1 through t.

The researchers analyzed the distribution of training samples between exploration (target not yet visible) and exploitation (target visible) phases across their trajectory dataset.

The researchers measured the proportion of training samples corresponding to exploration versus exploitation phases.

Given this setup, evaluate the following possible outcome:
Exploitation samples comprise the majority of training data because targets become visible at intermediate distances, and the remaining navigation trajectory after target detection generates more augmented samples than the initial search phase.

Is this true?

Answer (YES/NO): NO